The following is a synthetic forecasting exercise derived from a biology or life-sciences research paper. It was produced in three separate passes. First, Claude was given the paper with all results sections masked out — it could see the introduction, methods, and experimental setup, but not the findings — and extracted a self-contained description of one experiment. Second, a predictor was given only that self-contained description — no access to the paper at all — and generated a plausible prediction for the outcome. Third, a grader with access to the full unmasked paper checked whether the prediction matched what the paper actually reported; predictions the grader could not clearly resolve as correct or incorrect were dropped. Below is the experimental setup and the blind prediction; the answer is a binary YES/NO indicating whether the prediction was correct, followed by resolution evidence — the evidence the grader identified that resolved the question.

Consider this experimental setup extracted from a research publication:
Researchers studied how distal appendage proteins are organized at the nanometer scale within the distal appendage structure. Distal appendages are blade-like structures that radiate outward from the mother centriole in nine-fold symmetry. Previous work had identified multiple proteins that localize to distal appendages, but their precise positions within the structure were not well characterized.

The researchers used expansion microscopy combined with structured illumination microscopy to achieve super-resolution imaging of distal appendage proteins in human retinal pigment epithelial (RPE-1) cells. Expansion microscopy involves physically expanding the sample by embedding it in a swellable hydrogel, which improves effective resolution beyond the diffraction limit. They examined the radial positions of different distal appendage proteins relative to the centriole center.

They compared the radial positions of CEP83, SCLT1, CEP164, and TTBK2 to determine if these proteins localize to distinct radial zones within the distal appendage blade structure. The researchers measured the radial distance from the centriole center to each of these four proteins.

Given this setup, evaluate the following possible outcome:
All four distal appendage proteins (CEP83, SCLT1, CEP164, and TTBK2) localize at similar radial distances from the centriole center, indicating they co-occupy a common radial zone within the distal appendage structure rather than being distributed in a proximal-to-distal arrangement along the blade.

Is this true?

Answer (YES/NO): NO